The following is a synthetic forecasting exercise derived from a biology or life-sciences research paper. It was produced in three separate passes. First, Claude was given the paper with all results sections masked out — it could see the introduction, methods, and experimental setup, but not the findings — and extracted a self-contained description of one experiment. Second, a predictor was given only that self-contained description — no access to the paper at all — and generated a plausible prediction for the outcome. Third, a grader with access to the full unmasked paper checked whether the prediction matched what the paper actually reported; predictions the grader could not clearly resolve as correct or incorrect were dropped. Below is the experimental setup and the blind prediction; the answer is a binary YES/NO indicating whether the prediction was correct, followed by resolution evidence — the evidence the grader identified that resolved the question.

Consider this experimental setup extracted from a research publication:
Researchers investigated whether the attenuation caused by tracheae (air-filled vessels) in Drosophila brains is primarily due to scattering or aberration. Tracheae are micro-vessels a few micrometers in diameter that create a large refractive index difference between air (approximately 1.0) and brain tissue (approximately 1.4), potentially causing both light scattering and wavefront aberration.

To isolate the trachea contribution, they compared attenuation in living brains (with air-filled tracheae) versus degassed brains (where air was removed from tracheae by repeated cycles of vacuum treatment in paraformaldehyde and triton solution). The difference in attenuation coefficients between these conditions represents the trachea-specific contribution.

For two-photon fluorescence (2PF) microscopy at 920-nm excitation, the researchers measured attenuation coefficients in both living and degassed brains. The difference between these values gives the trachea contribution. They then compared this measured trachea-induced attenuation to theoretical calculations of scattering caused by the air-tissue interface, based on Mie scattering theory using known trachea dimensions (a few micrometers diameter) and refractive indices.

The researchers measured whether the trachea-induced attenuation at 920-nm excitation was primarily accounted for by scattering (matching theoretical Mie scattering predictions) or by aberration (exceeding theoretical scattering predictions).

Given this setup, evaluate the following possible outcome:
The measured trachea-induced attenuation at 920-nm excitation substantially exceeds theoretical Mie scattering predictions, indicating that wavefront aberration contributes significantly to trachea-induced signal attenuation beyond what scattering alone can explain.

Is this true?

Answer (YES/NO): YES